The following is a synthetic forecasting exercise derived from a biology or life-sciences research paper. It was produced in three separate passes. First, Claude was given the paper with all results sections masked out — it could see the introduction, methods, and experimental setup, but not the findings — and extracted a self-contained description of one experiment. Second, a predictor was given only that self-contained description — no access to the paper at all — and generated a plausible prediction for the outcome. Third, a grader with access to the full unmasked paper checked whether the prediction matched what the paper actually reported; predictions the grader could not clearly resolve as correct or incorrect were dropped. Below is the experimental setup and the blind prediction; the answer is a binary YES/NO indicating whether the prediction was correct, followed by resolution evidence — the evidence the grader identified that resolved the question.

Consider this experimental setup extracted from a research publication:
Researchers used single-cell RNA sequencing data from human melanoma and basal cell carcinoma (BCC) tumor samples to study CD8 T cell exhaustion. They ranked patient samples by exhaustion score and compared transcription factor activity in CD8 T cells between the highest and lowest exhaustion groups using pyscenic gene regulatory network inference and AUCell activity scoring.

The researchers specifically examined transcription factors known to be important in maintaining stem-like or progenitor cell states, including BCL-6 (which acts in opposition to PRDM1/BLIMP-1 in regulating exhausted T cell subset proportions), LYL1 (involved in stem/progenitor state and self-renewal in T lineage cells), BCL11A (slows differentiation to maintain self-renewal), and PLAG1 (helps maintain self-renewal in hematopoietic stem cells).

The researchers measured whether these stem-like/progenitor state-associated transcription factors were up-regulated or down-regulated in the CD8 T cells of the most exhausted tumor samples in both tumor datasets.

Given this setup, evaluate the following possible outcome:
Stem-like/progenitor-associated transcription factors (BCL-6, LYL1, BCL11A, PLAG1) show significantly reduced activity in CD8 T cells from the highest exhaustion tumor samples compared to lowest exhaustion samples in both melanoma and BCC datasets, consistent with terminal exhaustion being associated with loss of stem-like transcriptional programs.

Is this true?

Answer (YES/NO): YES